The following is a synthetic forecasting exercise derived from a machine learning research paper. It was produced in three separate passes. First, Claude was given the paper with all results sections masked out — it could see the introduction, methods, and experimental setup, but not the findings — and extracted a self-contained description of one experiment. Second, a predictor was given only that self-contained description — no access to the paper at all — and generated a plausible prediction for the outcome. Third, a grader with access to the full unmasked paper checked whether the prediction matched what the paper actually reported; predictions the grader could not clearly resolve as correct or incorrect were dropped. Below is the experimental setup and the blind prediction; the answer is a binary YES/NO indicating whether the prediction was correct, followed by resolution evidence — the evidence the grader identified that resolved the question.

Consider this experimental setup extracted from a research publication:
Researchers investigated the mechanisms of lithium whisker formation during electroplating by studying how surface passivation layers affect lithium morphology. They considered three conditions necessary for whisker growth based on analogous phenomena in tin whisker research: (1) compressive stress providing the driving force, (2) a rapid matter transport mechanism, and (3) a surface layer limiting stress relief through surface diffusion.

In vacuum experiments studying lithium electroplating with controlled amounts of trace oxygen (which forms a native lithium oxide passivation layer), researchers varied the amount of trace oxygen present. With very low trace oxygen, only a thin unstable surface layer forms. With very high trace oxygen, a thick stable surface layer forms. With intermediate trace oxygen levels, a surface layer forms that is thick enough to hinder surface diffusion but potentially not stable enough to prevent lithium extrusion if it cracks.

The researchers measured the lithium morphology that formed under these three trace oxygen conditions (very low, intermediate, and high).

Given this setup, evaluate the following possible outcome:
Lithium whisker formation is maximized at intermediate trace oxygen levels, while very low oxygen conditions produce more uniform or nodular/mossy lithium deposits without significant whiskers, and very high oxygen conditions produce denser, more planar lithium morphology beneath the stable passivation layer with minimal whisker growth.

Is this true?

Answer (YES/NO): NO